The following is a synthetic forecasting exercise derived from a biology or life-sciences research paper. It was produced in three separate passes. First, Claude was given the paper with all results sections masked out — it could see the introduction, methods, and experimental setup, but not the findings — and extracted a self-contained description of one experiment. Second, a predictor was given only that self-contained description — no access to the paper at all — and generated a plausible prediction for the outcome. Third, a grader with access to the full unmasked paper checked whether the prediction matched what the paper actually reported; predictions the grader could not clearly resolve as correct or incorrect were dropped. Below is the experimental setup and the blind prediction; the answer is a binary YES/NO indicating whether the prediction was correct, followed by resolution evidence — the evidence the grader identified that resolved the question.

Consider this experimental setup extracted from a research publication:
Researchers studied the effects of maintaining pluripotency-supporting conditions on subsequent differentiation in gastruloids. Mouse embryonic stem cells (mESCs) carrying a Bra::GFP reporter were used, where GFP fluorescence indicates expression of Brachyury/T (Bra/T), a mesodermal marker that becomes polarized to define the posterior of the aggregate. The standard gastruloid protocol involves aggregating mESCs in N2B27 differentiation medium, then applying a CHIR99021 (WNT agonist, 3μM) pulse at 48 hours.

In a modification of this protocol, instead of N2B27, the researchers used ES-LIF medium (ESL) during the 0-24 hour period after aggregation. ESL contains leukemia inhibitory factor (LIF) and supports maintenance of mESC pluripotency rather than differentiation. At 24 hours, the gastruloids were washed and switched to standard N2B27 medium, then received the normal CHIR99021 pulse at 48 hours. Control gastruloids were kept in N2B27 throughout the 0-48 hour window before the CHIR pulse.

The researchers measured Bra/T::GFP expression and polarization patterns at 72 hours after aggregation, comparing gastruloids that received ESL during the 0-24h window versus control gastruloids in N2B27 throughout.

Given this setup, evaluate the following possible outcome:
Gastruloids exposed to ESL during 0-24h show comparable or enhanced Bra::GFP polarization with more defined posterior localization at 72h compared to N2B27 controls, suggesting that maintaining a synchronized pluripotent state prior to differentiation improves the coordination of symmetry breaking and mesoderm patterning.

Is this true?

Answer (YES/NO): NO